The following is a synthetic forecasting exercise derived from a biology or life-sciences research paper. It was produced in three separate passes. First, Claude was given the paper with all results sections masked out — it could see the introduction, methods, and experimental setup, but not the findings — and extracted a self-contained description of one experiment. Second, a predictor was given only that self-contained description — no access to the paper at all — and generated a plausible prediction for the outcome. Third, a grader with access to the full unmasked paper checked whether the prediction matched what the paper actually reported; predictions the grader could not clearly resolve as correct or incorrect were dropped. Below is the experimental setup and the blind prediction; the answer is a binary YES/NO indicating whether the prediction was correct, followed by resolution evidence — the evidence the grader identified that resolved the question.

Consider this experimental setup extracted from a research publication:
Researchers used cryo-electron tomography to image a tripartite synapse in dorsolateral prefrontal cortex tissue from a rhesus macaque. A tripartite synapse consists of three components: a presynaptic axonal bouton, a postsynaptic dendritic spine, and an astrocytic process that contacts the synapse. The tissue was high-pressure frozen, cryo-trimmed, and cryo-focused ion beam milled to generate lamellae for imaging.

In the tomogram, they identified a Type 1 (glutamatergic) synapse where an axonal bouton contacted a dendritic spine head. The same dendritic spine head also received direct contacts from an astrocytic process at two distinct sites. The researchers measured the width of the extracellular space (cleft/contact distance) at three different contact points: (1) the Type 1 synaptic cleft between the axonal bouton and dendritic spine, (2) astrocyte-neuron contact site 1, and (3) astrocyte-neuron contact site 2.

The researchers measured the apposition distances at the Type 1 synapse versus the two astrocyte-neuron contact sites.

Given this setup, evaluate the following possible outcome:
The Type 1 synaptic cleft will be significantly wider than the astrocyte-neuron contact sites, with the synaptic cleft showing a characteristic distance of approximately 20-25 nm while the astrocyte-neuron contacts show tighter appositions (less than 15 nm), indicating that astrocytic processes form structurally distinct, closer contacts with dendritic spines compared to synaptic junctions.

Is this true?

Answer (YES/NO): NO